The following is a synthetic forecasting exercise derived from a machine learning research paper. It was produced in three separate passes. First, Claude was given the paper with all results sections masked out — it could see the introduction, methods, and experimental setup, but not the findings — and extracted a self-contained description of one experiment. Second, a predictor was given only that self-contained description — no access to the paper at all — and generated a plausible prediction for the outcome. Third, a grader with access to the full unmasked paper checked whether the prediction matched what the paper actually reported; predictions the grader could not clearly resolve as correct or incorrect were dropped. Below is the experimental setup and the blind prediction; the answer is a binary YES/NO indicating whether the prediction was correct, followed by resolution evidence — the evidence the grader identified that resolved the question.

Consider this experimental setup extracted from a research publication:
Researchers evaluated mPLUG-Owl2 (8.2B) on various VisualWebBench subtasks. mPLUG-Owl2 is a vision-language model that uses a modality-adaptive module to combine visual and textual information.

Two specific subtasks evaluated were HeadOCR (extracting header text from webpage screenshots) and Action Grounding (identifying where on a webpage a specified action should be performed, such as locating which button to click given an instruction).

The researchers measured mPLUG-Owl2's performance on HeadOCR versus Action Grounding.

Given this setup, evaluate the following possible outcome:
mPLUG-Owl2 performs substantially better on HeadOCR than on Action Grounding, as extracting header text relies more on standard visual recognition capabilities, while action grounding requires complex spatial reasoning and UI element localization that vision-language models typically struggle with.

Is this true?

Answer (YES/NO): YES